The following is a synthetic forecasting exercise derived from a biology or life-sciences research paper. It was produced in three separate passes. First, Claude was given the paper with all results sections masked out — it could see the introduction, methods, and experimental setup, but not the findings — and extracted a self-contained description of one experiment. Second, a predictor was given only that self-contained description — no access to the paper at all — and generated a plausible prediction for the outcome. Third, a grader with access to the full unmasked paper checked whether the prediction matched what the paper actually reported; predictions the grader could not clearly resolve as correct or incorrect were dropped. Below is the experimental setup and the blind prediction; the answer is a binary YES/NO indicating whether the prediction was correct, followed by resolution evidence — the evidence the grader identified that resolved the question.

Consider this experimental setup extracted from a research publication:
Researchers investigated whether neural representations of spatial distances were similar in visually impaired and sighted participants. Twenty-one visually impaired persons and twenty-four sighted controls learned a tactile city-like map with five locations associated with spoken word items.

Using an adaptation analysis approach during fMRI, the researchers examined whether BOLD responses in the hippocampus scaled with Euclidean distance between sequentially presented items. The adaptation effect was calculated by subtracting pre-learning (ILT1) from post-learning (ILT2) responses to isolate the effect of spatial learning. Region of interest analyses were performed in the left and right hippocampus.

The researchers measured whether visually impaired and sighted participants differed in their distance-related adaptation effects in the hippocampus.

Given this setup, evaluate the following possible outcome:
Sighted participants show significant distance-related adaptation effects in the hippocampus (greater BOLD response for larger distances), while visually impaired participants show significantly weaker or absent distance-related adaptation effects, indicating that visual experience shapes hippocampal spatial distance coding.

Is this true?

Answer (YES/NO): NO